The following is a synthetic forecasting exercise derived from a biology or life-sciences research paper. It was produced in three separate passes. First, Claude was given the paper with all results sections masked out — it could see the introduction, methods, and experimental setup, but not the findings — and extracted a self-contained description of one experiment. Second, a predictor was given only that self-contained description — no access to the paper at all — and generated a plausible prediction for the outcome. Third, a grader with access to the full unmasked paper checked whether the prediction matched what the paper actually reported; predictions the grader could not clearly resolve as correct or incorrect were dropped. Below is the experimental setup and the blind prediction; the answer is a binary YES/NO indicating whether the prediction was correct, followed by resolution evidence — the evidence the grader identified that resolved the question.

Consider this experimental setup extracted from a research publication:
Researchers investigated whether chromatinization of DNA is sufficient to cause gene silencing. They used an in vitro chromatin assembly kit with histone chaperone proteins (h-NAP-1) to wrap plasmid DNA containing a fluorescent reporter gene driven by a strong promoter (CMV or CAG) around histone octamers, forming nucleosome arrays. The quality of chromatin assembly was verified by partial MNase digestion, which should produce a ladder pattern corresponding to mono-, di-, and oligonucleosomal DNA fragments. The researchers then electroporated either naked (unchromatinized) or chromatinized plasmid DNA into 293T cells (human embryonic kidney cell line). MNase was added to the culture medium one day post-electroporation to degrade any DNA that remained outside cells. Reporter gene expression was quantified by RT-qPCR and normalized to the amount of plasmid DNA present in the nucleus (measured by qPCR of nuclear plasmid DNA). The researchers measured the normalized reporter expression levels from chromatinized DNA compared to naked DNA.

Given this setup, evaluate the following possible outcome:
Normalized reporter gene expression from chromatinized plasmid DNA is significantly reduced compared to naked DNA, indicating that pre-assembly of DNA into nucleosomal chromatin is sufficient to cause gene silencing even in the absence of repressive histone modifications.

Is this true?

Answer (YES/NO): YES